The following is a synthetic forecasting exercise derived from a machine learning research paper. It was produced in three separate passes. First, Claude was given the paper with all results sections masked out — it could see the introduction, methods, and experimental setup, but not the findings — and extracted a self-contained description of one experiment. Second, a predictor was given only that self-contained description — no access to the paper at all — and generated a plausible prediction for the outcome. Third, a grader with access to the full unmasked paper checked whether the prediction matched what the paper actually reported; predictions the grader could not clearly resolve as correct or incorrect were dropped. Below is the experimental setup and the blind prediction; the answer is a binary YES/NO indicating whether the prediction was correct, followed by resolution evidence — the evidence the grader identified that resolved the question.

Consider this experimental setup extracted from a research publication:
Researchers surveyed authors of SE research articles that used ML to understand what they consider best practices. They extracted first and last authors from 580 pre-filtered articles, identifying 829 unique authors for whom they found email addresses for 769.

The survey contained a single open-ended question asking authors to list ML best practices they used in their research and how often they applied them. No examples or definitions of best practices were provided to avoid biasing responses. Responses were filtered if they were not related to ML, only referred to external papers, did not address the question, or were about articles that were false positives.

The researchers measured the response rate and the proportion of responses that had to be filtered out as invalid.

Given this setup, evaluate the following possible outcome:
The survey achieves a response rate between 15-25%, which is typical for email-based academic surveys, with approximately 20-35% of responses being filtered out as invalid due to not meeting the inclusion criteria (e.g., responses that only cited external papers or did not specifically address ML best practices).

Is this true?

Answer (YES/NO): NO